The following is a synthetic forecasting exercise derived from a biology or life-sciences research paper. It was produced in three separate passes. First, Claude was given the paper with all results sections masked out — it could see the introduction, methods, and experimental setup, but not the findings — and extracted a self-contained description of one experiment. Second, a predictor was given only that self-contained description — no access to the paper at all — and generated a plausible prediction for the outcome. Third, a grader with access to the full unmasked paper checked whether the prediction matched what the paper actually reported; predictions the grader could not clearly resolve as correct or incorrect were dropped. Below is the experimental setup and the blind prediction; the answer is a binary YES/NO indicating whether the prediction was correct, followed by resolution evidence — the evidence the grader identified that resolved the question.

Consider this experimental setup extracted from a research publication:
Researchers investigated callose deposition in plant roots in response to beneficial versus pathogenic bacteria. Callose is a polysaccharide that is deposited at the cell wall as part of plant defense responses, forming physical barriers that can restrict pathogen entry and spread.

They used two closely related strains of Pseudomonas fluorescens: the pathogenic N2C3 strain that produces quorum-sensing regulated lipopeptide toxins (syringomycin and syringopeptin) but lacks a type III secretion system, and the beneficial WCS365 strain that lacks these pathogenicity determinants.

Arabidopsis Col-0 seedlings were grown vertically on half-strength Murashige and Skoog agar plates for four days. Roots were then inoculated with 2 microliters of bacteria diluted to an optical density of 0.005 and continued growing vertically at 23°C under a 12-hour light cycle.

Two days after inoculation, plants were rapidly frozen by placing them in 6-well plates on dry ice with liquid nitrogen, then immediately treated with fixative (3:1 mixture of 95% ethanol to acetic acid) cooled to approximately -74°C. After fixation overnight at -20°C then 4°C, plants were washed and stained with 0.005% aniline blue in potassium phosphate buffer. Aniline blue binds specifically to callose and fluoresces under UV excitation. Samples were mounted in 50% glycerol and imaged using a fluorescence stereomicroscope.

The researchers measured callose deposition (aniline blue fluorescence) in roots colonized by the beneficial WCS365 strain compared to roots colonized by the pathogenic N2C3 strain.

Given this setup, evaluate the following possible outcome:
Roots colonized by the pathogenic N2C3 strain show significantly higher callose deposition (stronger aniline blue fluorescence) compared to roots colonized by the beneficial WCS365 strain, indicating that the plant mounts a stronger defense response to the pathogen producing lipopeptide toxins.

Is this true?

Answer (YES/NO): NO